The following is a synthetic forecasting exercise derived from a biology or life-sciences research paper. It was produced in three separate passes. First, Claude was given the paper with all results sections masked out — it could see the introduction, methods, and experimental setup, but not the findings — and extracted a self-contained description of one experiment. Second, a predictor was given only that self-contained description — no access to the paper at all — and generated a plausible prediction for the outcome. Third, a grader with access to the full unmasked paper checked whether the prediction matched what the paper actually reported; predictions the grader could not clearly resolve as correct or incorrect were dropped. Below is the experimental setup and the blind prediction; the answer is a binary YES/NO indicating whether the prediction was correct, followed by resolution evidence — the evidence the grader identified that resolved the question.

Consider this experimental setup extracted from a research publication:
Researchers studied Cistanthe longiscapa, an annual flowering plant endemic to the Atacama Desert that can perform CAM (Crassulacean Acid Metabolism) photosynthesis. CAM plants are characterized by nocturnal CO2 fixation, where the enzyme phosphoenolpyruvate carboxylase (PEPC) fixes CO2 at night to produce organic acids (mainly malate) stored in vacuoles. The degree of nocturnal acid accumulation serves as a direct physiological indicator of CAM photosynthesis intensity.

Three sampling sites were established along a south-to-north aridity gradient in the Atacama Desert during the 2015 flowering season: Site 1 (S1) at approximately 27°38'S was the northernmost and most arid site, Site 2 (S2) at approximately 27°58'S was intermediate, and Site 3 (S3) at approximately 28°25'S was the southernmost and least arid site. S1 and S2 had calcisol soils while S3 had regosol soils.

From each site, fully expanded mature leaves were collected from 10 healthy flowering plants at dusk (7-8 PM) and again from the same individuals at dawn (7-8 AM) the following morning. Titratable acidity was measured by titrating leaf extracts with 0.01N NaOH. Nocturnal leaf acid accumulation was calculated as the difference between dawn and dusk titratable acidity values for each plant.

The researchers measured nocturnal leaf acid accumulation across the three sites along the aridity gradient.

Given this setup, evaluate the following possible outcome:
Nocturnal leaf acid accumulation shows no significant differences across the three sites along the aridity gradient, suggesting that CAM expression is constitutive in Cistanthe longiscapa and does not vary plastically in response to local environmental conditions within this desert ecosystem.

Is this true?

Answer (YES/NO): NO